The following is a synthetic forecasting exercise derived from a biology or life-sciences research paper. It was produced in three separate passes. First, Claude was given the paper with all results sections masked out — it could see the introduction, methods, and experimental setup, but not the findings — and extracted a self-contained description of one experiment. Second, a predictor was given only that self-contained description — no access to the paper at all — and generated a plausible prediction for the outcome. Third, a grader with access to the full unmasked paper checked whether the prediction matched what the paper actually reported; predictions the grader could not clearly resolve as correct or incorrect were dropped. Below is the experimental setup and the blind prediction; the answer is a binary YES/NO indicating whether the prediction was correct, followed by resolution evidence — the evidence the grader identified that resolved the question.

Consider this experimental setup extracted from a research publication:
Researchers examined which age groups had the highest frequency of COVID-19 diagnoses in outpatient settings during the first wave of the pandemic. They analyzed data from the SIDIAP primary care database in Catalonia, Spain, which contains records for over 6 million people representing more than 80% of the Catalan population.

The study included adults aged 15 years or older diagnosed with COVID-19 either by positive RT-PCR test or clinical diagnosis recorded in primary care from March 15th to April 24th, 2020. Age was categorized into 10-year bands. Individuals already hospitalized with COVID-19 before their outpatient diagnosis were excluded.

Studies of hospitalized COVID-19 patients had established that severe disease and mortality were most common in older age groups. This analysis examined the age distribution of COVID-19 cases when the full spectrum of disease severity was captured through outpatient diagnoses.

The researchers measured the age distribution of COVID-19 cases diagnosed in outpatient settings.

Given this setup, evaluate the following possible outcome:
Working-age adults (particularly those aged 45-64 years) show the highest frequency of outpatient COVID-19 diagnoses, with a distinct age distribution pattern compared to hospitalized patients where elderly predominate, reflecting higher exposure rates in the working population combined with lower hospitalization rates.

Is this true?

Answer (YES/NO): NO